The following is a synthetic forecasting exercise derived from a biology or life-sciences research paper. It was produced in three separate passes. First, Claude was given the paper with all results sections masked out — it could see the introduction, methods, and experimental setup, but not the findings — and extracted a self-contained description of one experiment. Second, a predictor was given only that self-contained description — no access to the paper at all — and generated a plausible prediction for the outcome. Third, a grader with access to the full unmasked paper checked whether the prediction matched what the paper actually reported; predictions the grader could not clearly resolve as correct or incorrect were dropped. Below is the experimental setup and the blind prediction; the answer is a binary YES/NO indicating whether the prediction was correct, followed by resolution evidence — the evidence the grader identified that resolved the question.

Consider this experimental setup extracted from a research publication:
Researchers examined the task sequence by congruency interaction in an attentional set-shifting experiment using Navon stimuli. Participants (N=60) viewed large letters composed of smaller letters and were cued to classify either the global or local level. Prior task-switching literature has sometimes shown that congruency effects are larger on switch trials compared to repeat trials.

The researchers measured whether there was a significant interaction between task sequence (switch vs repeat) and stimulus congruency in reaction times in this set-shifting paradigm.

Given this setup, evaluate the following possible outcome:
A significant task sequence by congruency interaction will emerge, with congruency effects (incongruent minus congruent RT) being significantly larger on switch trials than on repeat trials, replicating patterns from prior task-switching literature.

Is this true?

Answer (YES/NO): NO